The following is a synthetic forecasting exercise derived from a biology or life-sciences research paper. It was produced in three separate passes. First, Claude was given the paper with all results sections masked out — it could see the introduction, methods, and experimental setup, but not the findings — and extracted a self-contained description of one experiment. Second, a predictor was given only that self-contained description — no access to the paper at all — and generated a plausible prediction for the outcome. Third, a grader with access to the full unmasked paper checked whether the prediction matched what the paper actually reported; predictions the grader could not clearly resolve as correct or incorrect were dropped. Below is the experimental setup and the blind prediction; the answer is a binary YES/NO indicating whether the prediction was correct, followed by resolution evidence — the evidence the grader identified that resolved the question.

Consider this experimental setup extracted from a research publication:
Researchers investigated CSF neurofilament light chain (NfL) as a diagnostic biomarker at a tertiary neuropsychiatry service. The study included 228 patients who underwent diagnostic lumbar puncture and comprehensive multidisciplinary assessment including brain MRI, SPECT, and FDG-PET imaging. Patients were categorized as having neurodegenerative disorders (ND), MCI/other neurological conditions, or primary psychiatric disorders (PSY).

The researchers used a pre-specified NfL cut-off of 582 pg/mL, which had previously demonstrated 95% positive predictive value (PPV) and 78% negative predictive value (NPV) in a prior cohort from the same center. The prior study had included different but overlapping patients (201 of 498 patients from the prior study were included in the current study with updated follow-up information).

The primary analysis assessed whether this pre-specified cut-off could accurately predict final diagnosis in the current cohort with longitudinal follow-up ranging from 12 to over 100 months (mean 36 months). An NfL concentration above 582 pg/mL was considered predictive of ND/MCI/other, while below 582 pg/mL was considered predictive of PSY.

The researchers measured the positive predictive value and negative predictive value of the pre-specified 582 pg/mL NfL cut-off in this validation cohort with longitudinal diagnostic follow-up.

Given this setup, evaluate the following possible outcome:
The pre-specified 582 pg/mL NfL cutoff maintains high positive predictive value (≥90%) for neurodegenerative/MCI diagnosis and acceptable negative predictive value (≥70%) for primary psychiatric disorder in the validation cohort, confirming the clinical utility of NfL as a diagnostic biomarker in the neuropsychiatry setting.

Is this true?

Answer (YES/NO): YES